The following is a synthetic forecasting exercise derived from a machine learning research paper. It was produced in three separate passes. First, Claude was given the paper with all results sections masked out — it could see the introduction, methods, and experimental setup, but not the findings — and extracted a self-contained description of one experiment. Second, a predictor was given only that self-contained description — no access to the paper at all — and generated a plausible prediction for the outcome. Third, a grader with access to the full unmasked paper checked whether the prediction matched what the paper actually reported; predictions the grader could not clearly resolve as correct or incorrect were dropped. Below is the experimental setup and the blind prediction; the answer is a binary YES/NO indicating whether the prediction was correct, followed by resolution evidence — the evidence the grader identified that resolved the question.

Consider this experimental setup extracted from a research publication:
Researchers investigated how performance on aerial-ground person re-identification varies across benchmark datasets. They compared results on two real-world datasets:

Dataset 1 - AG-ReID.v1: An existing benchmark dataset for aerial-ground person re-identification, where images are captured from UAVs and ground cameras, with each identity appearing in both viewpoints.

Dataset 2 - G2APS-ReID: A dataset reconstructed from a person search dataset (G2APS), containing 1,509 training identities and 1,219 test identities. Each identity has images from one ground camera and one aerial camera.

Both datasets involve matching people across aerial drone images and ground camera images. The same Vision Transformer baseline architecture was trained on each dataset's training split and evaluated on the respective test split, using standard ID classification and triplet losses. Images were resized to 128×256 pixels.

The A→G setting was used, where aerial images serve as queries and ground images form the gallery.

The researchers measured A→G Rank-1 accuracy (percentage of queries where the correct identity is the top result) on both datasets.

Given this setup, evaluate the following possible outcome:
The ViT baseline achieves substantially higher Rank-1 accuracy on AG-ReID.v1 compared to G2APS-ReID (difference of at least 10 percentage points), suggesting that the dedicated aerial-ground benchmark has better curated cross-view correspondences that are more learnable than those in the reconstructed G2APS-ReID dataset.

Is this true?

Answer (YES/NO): NO